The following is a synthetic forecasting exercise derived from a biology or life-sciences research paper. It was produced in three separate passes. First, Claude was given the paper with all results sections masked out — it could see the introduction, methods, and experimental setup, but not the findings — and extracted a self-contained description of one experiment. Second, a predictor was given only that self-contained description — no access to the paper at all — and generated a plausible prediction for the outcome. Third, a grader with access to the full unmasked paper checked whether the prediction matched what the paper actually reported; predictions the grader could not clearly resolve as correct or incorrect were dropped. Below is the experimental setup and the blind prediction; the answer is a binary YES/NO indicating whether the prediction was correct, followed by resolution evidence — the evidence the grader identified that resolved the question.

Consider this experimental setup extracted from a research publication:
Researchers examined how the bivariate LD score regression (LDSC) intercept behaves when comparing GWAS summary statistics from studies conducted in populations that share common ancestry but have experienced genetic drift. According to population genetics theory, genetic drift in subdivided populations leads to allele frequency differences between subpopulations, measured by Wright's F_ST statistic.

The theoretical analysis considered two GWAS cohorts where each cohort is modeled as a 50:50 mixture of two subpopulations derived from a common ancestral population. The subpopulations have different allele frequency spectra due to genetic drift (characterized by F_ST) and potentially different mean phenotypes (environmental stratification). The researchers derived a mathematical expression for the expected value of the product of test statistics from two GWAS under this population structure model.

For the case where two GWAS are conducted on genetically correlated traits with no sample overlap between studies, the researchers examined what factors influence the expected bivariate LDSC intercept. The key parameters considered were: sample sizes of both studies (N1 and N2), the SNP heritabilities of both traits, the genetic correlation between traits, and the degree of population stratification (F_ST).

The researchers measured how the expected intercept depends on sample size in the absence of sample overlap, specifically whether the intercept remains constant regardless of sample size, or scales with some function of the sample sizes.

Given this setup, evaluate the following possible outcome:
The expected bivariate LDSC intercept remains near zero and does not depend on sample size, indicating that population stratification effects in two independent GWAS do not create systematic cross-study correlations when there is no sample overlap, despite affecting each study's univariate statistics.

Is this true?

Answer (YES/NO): NO